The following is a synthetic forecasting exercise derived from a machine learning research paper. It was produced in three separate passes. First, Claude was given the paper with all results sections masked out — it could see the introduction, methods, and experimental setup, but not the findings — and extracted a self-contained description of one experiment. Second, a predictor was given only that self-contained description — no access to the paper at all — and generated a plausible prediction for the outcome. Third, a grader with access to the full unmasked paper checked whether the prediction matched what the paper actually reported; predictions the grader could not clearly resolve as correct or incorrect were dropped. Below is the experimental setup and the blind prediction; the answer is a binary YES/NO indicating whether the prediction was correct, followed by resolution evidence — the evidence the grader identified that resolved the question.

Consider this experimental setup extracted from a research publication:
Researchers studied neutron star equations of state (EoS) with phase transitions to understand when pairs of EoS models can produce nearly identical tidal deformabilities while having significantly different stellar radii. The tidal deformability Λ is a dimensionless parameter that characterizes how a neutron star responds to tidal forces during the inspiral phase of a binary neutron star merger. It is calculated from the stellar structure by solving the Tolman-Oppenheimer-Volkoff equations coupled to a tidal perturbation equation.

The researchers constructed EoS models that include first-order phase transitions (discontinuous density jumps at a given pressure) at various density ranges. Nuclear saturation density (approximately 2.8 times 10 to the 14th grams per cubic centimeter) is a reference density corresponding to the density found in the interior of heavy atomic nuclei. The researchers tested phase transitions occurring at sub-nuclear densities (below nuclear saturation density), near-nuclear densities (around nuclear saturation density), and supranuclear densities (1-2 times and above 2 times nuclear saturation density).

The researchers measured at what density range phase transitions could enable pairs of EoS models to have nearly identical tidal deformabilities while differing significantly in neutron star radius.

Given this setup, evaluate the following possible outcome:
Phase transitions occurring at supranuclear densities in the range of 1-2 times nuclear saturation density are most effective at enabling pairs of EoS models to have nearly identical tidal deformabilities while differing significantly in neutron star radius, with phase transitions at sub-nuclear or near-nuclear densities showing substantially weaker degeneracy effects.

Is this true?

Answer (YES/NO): YES